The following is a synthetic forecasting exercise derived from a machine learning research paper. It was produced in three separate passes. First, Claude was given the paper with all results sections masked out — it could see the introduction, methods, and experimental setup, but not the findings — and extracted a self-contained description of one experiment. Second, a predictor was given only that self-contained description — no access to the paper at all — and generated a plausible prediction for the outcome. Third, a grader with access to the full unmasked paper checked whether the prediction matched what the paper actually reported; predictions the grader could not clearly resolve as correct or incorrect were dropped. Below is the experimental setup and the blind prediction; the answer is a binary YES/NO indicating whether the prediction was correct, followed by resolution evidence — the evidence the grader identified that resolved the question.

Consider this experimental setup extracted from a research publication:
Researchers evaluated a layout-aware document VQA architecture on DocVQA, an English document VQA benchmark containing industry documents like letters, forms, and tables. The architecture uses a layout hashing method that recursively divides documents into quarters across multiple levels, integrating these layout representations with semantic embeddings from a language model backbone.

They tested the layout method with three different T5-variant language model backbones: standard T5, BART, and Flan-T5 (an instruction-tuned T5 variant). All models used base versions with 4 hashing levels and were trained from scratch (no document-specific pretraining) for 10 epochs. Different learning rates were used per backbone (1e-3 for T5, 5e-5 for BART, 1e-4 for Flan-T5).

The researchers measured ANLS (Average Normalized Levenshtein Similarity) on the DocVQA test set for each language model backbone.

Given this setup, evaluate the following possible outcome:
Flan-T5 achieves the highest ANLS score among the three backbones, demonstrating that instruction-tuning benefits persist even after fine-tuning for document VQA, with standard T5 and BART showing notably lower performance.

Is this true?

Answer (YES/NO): YES